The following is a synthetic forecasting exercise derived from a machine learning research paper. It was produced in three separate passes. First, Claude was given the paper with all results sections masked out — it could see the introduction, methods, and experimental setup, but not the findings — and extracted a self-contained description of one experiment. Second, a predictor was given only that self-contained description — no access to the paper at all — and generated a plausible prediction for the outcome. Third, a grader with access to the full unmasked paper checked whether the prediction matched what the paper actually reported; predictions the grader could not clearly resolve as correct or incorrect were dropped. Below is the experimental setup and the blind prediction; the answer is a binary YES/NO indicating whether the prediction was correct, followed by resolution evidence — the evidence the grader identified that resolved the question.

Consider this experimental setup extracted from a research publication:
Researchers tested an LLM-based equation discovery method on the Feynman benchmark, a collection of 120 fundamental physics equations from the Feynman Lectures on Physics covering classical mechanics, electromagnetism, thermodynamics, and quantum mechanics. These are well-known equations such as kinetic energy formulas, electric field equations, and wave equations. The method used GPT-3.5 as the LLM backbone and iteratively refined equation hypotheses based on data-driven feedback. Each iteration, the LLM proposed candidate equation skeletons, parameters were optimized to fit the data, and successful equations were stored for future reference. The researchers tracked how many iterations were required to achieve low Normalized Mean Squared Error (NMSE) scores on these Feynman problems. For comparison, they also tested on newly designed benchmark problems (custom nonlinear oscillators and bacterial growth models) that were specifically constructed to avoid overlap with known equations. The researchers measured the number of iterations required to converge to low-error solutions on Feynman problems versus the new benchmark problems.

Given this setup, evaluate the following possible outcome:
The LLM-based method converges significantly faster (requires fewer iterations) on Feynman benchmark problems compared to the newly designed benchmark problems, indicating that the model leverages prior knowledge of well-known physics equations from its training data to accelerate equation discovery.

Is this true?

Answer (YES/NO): YES